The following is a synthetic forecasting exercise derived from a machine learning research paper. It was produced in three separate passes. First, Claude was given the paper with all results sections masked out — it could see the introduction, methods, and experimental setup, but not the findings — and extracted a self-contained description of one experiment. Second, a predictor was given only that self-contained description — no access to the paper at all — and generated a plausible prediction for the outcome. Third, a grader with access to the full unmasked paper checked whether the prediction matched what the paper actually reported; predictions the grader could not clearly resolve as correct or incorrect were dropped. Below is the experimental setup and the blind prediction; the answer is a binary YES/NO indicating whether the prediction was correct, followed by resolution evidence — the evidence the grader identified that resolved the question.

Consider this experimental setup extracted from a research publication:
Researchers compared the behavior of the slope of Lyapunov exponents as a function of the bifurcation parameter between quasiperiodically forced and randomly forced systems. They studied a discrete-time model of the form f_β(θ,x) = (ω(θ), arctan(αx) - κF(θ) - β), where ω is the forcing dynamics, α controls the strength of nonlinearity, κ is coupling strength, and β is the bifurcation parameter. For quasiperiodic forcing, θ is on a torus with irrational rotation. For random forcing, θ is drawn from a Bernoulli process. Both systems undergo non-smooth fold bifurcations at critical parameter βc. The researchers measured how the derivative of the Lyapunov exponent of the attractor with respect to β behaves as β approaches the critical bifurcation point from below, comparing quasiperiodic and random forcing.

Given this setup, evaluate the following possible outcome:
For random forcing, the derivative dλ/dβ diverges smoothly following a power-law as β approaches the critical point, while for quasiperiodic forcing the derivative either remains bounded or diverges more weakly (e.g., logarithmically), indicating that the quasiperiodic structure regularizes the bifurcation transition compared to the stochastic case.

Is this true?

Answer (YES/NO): NO